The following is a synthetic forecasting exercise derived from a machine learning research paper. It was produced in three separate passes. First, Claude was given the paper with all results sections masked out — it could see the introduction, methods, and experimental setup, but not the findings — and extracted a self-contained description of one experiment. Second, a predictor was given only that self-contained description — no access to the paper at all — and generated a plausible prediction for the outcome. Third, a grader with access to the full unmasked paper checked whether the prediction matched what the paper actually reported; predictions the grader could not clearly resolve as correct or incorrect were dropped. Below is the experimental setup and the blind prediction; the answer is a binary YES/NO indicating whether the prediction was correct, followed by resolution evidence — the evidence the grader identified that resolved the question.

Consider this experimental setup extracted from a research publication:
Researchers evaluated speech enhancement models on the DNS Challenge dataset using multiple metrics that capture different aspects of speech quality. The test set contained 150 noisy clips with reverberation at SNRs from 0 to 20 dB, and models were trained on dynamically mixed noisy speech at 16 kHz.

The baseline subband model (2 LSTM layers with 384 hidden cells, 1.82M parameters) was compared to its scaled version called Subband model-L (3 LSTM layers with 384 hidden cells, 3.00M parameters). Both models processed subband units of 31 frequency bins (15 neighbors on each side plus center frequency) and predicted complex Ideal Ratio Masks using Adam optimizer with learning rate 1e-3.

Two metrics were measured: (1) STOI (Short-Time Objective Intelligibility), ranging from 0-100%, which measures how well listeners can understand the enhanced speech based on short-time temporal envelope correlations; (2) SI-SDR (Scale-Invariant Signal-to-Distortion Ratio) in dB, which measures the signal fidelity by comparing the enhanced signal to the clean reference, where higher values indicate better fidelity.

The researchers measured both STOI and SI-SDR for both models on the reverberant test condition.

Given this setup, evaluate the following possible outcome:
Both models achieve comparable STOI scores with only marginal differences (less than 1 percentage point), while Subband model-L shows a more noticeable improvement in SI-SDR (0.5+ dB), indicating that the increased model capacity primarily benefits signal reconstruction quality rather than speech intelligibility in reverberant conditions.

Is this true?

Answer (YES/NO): NO